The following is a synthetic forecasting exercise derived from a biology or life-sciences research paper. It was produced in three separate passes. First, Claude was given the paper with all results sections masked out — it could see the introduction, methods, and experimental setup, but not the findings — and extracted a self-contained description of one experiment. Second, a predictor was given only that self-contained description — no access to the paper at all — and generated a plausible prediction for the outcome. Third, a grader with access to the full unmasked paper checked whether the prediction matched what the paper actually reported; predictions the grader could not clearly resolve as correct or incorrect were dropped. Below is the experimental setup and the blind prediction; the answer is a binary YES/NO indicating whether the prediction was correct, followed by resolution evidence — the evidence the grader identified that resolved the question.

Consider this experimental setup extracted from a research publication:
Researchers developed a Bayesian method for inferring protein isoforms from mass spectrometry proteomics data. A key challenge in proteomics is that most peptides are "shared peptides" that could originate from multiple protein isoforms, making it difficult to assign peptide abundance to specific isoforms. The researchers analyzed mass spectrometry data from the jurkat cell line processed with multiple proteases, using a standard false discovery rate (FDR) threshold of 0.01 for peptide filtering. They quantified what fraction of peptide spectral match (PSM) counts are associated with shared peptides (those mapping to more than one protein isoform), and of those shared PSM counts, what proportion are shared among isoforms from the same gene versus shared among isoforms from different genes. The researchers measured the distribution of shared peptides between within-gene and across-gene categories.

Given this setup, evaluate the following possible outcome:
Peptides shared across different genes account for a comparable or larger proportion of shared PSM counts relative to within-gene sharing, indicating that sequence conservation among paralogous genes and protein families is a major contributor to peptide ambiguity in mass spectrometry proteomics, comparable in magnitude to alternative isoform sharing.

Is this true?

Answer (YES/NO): NO